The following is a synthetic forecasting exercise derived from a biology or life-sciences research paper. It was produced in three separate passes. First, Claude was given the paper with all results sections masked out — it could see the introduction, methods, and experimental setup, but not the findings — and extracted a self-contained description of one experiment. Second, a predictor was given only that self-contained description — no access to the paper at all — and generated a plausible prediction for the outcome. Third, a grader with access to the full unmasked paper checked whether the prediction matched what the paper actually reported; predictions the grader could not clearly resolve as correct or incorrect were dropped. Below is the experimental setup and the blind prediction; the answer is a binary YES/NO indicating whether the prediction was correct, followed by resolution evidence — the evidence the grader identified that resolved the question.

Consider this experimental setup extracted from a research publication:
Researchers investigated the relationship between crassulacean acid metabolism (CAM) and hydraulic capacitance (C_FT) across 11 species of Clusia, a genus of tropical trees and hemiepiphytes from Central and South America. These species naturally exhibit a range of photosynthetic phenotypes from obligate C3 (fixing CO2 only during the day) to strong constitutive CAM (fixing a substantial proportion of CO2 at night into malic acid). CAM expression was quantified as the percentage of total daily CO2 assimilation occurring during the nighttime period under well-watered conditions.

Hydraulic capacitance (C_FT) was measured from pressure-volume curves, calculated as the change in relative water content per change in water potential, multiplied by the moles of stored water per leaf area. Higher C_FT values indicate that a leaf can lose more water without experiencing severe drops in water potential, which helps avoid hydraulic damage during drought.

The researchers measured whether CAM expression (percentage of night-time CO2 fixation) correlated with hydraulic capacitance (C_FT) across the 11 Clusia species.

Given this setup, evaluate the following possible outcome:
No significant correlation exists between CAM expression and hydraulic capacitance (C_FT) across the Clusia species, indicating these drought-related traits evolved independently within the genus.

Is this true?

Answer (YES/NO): YES